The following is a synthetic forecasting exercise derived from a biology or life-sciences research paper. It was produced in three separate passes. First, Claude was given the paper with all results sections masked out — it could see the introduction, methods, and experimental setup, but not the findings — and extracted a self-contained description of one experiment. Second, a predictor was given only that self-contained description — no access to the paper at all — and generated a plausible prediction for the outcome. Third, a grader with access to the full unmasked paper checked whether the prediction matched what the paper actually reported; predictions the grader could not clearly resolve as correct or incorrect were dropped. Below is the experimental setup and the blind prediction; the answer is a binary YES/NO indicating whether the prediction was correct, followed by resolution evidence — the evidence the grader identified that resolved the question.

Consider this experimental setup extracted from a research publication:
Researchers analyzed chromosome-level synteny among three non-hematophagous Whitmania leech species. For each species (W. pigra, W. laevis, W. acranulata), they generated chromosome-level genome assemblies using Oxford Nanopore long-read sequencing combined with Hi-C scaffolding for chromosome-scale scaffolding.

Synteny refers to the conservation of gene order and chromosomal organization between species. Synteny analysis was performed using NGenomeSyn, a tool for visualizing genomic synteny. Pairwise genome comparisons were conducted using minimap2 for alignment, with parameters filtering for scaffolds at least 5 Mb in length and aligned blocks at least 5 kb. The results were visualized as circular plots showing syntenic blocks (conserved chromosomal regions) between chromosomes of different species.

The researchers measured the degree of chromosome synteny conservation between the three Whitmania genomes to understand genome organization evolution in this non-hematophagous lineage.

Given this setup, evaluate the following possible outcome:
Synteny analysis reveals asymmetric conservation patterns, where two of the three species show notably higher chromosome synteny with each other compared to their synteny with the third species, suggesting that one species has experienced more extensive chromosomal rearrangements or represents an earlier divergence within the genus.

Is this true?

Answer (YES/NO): YES